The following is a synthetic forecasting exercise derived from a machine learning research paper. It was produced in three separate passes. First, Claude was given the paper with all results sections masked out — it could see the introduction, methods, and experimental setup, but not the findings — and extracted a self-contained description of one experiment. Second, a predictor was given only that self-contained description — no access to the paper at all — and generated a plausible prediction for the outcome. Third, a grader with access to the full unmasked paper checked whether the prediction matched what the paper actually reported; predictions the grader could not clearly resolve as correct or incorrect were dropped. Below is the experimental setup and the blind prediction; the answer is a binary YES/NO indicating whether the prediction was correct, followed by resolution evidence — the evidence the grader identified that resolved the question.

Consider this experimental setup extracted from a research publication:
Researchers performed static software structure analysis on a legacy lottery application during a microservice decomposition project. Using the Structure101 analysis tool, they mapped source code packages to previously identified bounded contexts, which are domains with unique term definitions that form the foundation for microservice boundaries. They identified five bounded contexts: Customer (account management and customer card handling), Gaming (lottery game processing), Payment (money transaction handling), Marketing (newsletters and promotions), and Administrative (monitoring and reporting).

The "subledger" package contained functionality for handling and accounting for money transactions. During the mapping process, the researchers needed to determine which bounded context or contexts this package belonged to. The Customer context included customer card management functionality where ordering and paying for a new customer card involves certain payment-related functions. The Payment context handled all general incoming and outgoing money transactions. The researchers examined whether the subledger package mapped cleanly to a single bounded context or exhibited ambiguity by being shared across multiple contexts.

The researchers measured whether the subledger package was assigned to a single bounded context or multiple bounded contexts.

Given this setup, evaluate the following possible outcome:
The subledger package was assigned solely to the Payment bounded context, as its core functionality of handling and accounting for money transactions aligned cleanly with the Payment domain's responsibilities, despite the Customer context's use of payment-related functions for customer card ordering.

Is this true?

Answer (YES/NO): NO